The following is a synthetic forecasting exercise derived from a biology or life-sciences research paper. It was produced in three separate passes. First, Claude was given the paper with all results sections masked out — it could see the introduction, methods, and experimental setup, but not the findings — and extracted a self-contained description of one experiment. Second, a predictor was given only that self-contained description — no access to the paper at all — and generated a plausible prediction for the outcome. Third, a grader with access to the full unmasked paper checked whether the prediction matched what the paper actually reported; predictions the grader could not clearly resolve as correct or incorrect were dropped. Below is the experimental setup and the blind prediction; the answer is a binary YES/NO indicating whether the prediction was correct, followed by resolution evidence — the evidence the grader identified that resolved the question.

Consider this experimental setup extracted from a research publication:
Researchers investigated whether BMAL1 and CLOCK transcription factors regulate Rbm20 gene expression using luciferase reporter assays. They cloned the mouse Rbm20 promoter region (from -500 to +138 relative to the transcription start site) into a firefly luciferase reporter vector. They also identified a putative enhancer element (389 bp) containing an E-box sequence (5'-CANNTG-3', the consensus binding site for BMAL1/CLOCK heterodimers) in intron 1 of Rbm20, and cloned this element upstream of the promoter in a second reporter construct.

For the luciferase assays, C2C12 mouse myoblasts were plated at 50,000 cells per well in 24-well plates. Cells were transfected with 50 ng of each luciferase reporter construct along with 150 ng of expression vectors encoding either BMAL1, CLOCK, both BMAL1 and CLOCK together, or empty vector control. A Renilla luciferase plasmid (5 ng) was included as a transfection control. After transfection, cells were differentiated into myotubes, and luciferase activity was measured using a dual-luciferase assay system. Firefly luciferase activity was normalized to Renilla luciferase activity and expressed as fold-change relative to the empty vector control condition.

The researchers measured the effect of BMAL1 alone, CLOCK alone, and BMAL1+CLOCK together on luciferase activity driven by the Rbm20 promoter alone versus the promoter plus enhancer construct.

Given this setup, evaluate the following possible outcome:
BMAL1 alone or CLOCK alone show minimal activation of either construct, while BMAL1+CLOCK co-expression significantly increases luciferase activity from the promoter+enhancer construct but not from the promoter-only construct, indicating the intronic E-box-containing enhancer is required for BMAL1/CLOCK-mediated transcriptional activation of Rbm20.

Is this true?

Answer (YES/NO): NO